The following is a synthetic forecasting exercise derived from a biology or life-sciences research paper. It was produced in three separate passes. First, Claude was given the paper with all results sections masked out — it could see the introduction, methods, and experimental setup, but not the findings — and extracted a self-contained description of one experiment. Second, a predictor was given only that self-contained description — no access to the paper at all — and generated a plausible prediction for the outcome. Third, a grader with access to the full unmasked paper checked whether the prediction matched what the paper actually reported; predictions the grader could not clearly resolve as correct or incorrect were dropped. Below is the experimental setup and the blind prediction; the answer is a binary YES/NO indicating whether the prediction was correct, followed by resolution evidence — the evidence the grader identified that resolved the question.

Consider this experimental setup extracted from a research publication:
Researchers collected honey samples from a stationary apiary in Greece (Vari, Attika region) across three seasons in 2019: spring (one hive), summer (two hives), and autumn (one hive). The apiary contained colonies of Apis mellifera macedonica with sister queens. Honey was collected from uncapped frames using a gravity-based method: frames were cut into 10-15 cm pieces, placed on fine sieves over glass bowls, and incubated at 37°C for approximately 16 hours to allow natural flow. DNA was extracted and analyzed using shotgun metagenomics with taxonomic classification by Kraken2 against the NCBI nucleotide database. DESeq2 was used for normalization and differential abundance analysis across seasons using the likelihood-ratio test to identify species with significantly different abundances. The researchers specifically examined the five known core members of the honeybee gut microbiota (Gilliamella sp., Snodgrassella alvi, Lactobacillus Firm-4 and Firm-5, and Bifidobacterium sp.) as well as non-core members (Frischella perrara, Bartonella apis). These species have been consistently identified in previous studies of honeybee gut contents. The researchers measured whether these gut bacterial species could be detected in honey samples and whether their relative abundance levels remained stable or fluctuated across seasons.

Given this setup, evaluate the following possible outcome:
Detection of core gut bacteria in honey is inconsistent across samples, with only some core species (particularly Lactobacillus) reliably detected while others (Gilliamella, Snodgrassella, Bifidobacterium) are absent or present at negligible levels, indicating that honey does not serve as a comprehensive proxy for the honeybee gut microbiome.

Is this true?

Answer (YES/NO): NO